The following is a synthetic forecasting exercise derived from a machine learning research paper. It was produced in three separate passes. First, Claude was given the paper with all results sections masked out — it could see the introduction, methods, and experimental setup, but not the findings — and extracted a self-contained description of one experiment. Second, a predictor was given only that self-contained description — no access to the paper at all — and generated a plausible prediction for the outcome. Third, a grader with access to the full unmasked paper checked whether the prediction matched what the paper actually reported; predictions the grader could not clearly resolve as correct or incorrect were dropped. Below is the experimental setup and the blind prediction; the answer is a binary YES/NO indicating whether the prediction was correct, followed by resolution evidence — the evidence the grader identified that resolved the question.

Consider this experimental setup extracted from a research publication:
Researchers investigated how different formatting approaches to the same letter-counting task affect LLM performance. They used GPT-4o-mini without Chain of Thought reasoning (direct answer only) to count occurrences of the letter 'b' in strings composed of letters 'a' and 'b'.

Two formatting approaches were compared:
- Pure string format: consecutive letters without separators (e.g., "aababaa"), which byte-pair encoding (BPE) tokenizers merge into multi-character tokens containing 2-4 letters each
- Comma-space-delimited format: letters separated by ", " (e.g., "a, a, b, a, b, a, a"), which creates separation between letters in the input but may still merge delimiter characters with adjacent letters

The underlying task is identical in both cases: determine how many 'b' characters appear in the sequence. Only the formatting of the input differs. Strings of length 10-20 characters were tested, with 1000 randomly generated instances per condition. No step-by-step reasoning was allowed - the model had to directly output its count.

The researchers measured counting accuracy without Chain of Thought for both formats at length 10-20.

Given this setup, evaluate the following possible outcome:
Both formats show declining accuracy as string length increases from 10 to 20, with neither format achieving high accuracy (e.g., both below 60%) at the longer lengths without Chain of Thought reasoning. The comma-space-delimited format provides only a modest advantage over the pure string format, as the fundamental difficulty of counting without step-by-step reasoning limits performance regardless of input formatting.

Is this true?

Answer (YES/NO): NO